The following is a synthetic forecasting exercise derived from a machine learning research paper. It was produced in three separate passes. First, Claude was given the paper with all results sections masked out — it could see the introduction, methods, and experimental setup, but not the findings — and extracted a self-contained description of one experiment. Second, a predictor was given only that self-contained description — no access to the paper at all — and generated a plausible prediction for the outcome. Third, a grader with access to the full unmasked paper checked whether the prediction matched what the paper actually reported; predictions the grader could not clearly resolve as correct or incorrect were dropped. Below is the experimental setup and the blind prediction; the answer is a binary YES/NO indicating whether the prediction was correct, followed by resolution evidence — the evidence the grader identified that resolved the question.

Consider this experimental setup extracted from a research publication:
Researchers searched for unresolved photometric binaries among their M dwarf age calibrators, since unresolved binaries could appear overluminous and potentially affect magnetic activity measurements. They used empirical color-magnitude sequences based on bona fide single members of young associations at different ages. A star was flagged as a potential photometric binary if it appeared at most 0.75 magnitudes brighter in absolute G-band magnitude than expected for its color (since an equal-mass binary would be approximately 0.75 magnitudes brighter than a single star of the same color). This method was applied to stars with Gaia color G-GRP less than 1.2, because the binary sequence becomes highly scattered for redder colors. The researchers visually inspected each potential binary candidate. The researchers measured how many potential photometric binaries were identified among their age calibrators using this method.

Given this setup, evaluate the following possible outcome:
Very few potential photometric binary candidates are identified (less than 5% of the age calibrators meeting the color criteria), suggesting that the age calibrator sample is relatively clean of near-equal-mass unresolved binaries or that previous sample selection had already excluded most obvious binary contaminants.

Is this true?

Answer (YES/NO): YES